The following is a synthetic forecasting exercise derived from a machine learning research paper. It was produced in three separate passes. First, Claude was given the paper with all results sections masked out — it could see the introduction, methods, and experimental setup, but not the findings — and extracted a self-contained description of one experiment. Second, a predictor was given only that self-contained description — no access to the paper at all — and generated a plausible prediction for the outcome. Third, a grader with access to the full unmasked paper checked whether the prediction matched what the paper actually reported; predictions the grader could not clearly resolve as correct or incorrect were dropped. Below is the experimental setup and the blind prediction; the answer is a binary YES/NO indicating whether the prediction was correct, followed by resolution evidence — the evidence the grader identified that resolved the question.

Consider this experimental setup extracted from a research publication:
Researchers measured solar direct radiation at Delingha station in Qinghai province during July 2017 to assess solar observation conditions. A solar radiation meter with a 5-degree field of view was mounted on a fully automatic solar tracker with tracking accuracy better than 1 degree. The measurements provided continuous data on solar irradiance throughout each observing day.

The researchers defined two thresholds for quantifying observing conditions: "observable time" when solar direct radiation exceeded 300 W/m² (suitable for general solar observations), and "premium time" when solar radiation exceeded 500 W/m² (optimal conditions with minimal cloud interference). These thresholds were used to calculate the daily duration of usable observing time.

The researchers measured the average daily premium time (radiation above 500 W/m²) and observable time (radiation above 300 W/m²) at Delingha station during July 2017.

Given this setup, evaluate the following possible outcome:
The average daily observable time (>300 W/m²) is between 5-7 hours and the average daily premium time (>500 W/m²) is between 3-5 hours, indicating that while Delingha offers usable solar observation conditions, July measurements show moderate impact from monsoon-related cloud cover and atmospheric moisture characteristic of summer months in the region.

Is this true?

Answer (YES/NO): YES